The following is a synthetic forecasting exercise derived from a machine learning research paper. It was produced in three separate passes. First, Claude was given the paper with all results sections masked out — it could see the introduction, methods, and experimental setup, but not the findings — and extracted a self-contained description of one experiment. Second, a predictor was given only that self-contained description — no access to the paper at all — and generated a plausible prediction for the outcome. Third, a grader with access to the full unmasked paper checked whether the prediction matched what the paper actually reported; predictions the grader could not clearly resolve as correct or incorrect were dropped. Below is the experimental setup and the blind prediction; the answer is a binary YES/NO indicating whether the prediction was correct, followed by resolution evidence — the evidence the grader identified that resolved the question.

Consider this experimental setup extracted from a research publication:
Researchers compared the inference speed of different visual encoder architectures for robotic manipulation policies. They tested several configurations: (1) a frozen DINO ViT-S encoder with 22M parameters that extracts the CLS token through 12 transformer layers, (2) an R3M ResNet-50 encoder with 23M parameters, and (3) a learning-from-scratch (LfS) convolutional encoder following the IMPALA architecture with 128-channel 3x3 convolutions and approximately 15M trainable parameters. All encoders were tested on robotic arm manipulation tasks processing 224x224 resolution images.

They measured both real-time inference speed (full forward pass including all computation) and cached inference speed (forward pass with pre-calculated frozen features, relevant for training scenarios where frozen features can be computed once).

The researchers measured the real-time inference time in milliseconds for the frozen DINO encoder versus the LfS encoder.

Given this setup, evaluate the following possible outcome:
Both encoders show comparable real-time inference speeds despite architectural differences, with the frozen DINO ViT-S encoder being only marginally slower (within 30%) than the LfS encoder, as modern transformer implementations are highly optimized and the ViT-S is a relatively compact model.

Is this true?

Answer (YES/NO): NO